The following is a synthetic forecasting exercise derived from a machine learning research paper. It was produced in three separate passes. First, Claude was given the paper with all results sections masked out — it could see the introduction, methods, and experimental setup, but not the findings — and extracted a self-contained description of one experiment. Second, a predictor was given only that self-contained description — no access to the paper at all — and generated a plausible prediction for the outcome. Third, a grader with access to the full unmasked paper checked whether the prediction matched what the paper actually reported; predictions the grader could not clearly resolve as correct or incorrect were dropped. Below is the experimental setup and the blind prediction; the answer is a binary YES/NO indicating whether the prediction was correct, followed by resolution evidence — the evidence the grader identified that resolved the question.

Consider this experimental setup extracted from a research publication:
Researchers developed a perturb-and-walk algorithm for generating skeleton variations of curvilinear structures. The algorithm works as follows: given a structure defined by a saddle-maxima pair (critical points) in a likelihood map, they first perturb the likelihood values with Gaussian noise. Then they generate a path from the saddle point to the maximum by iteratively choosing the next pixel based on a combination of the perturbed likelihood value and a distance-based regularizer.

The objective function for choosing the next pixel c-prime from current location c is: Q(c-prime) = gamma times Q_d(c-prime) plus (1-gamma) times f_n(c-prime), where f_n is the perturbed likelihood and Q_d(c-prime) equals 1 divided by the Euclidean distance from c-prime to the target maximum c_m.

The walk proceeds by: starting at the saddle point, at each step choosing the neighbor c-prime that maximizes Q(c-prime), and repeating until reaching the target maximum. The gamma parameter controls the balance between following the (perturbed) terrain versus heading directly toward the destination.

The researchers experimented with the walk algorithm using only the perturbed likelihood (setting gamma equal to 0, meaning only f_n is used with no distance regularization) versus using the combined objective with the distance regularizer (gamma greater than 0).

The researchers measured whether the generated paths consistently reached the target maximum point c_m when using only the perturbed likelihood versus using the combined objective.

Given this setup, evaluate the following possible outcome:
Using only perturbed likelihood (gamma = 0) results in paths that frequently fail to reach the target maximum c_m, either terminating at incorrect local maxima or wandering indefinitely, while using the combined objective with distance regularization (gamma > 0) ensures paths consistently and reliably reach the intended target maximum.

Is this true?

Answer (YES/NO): NO